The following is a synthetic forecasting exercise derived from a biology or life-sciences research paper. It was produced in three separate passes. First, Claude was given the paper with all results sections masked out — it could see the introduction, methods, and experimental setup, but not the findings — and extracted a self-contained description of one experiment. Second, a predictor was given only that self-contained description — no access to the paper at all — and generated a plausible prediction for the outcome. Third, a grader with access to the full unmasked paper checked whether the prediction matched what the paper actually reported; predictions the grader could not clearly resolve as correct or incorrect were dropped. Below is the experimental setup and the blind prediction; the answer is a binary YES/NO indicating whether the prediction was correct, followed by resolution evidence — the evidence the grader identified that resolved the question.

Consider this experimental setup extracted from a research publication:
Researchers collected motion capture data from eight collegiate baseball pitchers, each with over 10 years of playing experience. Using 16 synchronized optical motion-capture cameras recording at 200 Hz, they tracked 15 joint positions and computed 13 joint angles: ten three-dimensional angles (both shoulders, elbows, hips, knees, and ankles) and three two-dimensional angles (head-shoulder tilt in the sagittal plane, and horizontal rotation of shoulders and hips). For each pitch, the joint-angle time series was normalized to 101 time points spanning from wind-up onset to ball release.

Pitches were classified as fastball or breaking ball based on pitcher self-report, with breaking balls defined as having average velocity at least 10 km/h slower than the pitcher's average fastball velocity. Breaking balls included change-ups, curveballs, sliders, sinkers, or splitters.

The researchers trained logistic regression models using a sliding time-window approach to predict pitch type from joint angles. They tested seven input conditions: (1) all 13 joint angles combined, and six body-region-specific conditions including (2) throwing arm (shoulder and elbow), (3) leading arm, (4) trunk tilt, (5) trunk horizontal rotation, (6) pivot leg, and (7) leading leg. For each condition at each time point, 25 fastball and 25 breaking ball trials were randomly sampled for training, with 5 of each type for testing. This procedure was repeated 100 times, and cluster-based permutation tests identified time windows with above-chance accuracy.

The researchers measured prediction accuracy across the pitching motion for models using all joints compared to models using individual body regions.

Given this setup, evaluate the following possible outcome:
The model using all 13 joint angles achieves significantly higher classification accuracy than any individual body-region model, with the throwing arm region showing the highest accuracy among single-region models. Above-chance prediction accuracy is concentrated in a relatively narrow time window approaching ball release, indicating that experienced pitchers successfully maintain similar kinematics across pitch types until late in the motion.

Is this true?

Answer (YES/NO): NO